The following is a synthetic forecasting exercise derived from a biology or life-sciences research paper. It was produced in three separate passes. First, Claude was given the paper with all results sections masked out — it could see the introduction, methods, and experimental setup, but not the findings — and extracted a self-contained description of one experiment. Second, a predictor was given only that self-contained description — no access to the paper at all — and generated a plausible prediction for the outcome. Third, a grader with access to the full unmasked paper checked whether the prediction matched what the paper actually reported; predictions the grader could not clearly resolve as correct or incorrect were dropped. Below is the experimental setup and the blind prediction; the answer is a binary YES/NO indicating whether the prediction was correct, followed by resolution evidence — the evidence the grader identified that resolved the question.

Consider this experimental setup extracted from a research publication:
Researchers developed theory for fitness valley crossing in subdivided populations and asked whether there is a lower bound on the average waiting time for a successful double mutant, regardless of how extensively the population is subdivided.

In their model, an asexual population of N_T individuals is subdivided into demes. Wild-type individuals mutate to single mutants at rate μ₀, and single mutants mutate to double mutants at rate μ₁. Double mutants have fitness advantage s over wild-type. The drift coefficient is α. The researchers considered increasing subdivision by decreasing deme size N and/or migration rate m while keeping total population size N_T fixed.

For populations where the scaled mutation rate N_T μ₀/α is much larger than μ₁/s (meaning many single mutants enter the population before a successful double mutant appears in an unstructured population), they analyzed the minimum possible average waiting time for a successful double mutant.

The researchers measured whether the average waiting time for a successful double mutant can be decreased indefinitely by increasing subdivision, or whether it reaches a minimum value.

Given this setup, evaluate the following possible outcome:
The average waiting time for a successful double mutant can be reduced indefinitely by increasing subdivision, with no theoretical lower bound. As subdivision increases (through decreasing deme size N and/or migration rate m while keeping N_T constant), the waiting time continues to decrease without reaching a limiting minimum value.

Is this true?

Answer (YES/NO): NO